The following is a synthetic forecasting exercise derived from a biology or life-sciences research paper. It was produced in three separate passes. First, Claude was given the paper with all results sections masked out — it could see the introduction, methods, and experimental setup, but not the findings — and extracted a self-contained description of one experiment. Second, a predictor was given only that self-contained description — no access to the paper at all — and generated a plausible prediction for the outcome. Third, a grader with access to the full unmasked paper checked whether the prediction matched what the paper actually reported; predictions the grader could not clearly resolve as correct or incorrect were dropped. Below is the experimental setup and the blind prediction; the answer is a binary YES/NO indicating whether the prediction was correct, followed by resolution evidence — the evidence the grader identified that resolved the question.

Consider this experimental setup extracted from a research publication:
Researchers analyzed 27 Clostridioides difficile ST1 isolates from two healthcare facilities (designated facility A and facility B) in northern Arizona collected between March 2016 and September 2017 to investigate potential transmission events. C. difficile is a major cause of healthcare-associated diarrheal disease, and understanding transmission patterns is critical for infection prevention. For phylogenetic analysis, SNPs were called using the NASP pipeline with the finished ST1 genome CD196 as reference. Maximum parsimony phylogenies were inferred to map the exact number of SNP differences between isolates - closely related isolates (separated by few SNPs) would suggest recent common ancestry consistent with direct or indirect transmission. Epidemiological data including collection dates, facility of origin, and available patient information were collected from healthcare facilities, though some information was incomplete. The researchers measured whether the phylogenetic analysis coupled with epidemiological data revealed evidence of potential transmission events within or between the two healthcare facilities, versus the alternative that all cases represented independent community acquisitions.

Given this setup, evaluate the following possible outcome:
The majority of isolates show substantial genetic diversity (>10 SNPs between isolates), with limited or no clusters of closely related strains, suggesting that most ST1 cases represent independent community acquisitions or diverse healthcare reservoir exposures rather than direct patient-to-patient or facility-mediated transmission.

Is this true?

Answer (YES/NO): NO